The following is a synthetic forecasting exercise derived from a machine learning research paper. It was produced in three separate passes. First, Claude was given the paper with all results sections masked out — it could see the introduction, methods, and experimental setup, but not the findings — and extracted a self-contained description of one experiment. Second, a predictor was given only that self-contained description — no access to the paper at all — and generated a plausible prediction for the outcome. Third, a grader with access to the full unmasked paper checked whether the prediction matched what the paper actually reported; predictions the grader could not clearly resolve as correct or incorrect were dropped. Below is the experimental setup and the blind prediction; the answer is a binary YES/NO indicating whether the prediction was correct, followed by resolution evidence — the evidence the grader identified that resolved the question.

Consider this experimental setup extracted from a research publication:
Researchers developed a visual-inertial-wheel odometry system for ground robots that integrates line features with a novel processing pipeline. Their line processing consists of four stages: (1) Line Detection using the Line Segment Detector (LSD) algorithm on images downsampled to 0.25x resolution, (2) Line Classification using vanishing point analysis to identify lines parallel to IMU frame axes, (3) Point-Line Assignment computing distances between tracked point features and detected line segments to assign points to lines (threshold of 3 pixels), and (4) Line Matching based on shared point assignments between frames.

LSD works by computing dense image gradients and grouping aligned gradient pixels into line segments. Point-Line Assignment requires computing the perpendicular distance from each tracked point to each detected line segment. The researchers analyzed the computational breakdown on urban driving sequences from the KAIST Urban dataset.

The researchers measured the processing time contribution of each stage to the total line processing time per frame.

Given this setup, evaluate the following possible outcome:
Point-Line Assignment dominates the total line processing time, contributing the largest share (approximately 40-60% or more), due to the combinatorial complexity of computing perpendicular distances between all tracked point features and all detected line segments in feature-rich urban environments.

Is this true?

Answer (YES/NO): NO